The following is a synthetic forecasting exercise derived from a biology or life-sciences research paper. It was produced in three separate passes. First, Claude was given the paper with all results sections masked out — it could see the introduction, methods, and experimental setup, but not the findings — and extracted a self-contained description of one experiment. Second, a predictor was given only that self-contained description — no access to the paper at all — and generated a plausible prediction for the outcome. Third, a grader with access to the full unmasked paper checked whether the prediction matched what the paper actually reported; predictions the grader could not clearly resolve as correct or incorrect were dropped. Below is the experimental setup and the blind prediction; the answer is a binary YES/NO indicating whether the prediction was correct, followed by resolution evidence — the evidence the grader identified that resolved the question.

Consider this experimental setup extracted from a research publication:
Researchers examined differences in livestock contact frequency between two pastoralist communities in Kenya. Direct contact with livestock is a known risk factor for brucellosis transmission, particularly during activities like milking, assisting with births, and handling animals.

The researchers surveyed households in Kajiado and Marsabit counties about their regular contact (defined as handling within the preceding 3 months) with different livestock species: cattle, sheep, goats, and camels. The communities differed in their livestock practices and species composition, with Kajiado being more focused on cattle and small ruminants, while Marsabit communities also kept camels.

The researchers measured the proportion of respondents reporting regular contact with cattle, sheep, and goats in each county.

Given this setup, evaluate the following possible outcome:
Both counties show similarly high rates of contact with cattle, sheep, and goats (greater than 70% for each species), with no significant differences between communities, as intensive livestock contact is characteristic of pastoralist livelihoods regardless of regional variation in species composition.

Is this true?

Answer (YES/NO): NO